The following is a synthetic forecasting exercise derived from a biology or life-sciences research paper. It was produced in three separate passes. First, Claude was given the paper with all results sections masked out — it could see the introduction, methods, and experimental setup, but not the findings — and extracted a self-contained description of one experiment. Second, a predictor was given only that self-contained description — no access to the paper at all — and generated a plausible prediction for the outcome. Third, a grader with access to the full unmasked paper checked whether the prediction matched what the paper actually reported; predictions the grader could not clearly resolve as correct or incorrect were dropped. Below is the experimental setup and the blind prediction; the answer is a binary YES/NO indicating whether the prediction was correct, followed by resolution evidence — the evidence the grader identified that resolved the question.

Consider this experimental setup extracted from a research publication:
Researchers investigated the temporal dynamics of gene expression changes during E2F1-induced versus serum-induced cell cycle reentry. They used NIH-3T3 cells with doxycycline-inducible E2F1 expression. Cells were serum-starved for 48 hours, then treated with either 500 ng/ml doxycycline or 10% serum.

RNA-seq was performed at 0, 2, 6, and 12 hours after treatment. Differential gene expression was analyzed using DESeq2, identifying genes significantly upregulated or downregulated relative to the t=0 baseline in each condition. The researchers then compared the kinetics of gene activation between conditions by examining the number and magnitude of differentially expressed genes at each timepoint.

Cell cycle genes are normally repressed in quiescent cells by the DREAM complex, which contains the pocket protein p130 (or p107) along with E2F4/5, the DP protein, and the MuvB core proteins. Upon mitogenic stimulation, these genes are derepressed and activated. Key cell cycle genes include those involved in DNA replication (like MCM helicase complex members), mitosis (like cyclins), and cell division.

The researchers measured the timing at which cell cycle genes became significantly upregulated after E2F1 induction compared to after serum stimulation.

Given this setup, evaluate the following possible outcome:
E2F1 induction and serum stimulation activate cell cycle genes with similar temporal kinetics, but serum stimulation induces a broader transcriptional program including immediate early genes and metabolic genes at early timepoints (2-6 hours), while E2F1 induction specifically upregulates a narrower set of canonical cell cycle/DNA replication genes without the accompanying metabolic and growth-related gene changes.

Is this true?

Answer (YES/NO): NO